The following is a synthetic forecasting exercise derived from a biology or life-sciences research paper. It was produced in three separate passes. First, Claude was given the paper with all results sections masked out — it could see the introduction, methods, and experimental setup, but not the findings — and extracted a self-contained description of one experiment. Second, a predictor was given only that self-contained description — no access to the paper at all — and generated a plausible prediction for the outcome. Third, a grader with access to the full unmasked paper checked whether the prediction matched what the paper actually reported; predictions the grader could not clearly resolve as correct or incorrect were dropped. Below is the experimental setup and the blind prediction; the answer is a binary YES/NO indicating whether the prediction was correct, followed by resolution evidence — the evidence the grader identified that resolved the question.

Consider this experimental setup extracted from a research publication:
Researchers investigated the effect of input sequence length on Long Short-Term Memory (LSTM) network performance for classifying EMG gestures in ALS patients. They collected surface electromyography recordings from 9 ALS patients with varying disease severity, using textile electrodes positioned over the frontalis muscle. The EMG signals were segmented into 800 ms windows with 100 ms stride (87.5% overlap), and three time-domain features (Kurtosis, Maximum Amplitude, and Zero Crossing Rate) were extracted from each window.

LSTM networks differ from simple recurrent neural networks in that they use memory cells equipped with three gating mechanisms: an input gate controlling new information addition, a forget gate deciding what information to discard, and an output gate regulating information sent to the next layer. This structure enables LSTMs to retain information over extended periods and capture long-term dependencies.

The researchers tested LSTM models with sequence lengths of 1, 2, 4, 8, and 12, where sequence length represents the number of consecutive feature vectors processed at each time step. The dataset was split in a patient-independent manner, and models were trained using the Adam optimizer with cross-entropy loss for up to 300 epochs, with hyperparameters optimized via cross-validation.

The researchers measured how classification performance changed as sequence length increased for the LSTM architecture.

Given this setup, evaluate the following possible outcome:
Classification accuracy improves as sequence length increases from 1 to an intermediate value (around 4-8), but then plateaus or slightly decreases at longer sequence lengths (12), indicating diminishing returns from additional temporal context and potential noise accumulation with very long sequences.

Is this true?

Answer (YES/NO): NO